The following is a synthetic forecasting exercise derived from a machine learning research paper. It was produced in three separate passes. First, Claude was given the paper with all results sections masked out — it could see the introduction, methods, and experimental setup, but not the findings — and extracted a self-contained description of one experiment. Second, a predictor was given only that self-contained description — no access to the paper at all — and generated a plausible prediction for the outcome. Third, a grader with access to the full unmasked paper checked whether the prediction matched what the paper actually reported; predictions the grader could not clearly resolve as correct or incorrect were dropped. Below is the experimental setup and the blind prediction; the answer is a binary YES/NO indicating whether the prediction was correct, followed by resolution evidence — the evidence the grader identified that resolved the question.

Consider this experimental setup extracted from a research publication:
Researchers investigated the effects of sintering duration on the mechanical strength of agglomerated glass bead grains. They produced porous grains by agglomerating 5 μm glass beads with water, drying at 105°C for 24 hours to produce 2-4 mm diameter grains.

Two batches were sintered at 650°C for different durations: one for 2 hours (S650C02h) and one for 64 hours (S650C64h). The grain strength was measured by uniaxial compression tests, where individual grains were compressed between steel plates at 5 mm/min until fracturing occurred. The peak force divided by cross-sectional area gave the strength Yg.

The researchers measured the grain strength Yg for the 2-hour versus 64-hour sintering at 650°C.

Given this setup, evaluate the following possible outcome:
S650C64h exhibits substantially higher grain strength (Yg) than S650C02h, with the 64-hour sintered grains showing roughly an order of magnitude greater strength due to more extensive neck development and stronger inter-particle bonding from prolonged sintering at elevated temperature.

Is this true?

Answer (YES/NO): NO